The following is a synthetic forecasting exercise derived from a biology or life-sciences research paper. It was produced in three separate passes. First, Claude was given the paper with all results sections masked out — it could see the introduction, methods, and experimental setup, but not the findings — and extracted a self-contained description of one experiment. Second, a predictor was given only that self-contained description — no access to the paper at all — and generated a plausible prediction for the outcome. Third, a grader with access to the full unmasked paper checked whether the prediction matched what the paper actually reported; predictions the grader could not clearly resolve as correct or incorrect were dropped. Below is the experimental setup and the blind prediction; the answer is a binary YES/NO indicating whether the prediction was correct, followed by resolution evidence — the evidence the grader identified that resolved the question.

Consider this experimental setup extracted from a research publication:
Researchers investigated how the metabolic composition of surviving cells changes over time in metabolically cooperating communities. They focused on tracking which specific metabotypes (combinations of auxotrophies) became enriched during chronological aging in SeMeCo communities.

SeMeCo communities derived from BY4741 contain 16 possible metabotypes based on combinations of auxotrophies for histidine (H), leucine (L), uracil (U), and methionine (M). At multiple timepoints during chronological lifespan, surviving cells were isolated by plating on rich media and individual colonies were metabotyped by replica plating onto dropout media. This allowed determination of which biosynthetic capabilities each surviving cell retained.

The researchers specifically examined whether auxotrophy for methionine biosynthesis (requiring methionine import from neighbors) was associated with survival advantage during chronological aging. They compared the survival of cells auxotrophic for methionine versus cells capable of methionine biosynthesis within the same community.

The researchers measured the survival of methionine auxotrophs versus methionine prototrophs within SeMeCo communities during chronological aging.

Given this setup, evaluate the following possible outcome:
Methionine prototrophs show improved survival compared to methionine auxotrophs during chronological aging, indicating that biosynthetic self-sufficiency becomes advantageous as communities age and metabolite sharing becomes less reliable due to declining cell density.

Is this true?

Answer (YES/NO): NO